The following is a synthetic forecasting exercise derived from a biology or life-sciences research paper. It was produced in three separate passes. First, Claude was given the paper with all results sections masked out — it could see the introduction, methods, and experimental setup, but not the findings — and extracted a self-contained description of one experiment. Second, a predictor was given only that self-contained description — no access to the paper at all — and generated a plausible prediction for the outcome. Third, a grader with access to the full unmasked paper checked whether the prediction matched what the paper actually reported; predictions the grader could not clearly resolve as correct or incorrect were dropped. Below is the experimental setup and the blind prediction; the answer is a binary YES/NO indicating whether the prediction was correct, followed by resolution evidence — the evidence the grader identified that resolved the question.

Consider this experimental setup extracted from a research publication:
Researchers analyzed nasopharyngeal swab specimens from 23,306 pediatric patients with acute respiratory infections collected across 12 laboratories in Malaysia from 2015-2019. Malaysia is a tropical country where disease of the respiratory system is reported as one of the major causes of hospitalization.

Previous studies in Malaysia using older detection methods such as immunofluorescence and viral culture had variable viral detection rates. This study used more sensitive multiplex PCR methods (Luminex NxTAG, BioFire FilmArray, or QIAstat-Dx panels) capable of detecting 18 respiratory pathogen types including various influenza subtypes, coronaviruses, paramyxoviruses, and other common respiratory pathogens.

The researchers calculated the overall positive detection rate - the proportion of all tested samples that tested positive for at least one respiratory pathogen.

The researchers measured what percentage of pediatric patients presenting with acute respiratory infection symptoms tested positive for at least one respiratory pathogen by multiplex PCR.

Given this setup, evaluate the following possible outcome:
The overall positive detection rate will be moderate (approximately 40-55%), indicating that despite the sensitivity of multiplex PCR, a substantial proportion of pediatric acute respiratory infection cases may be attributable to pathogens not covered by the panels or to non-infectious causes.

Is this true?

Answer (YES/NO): NO